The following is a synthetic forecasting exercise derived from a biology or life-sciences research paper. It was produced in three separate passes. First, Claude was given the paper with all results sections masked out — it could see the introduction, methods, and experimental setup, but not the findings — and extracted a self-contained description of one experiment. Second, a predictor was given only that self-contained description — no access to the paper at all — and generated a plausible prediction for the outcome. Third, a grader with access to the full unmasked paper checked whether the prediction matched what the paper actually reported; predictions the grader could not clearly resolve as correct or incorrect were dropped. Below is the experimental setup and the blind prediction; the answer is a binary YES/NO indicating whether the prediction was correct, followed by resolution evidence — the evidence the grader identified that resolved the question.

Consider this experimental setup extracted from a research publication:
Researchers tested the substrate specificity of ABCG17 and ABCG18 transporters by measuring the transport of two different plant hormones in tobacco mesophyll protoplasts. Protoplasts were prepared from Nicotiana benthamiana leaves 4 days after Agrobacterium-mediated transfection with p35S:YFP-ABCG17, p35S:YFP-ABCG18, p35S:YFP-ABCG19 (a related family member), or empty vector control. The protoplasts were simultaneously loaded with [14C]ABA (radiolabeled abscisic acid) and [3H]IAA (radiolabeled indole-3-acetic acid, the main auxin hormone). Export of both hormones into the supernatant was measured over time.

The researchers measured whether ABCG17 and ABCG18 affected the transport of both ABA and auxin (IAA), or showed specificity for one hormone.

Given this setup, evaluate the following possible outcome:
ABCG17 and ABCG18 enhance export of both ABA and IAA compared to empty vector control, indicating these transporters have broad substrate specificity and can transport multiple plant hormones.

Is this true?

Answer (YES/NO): NO